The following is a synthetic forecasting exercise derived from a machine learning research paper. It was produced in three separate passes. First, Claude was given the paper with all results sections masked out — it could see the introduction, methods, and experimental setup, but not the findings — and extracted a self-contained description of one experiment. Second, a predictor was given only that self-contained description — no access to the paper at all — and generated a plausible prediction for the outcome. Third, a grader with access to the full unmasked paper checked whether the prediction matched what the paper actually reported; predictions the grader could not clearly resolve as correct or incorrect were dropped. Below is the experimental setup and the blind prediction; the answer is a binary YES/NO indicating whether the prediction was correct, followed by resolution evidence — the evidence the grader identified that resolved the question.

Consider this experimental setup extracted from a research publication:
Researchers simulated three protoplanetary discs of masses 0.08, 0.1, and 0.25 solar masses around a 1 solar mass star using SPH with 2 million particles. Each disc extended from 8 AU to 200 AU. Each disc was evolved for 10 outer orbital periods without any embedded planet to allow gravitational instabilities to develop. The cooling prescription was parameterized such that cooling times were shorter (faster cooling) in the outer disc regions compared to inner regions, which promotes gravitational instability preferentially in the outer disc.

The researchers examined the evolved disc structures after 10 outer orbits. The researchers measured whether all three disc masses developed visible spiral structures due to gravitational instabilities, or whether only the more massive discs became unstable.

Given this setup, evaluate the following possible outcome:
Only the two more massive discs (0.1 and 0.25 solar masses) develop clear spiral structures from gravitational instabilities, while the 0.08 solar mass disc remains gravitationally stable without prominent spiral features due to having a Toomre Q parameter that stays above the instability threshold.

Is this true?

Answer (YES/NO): NO